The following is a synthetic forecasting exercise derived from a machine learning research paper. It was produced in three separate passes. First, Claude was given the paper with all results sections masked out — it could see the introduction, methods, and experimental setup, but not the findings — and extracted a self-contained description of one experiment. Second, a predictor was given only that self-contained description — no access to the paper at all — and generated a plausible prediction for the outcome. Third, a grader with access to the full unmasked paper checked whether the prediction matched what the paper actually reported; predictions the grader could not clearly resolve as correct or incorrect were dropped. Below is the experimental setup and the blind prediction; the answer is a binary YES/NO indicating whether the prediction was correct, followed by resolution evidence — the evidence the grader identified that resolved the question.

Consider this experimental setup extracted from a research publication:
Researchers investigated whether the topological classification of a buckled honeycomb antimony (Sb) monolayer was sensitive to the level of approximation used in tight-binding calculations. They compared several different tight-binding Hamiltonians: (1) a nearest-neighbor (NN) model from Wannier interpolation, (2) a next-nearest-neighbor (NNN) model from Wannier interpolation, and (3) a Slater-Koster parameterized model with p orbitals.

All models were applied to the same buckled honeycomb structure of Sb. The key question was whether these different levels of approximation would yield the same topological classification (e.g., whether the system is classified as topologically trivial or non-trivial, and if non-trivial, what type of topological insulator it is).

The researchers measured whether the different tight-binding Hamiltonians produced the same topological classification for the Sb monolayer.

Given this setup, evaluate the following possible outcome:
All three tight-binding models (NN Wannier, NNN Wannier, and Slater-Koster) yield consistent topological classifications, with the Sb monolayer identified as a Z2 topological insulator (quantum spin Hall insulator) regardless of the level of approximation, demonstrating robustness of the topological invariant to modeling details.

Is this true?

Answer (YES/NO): NO